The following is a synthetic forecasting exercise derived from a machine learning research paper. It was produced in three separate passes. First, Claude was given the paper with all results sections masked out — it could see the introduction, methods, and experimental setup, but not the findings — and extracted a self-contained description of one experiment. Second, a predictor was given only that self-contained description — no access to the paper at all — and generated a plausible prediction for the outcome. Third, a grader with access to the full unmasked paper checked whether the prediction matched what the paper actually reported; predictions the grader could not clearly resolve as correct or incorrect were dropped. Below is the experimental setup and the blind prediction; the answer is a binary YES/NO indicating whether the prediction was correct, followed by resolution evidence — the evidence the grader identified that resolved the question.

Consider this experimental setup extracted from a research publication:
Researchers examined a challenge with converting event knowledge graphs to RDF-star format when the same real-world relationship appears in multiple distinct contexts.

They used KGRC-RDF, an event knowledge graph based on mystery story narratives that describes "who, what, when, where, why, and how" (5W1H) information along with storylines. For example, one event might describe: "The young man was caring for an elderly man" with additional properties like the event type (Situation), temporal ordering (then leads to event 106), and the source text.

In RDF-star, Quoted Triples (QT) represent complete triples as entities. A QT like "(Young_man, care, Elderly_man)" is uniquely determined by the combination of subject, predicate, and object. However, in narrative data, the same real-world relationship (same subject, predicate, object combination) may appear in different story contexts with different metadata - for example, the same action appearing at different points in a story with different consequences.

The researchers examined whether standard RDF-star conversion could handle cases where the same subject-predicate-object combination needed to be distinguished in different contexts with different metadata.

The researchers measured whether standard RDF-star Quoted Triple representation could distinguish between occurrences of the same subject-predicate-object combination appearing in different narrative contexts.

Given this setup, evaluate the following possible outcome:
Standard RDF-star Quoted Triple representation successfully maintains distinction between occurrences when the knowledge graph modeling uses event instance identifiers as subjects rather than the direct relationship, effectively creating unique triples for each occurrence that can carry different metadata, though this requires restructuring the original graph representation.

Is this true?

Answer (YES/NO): NO